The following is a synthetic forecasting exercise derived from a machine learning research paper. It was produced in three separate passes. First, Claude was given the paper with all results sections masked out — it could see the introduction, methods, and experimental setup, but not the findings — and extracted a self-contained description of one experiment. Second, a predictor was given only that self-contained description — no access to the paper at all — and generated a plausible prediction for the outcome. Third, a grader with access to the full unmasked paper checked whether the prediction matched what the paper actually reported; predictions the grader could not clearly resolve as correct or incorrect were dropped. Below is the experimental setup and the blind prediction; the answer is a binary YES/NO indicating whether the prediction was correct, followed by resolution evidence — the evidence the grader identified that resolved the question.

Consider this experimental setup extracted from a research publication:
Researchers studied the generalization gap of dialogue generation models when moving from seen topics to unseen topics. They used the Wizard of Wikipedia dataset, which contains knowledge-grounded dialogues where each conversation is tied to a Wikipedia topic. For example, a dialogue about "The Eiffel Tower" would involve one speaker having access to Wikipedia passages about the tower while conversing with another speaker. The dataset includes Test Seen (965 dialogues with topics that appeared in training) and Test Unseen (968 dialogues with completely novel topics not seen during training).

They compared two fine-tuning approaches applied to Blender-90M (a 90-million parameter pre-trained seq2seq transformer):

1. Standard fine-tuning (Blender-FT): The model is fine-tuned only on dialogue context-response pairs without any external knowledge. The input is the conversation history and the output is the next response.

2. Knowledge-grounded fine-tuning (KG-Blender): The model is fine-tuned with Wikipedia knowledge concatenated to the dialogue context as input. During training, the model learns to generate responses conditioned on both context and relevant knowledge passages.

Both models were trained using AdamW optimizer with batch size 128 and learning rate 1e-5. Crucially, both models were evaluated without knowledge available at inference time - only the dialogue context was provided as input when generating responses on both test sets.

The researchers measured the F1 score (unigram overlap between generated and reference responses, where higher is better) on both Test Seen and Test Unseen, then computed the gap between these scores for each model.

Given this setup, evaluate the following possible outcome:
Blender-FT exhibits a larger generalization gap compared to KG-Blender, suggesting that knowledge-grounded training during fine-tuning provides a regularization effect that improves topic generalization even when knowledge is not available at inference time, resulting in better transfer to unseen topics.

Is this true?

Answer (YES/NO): YES